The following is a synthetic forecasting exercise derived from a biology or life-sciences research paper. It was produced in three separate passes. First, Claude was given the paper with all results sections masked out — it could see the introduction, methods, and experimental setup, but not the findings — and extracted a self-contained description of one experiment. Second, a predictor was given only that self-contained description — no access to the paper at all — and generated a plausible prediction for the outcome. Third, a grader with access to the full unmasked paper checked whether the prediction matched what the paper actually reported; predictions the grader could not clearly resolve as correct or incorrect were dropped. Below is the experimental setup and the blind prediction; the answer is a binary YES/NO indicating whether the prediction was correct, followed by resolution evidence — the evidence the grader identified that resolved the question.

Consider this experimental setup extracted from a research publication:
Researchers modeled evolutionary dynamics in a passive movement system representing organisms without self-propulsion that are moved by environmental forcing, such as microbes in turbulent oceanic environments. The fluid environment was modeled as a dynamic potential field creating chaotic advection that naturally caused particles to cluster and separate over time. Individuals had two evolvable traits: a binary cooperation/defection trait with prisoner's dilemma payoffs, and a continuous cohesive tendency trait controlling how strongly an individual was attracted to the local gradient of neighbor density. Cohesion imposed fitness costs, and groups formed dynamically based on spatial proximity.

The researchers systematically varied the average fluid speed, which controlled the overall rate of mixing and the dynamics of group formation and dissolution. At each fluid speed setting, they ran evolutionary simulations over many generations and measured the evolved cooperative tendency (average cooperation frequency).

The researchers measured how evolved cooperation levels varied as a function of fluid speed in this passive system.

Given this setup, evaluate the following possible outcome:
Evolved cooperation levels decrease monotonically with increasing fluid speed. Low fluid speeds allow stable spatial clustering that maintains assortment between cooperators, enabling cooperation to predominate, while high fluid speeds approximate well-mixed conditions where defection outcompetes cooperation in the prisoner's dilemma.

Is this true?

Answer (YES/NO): NO